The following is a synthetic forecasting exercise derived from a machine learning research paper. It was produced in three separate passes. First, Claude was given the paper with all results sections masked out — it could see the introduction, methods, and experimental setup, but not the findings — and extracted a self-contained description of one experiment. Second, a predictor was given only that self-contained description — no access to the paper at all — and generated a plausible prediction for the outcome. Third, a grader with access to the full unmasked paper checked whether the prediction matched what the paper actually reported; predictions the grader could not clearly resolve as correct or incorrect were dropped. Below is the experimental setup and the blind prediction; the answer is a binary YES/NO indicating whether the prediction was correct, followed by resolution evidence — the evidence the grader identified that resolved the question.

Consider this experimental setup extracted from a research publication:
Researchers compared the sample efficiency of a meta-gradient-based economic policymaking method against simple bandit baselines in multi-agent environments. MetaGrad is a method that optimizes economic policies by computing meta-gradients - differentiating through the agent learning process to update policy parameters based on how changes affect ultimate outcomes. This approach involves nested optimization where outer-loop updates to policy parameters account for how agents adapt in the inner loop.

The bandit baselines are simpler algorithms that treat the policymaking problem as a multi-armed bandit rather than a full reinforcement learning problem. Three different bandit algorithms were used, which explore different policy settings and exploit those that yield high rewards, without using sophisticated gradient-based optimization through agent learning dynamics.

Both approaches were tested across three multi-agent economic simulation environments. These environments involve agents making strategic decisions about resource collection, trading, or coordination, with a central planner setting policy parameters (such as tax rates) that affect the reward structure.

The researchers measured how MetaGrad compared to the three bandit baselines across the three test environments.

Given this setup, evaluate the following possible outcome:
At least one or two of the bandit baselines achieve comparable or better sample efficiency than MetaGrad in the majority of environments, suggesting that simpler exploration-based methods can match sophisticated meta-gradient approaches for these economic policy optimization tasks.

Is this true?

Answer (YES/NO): YES